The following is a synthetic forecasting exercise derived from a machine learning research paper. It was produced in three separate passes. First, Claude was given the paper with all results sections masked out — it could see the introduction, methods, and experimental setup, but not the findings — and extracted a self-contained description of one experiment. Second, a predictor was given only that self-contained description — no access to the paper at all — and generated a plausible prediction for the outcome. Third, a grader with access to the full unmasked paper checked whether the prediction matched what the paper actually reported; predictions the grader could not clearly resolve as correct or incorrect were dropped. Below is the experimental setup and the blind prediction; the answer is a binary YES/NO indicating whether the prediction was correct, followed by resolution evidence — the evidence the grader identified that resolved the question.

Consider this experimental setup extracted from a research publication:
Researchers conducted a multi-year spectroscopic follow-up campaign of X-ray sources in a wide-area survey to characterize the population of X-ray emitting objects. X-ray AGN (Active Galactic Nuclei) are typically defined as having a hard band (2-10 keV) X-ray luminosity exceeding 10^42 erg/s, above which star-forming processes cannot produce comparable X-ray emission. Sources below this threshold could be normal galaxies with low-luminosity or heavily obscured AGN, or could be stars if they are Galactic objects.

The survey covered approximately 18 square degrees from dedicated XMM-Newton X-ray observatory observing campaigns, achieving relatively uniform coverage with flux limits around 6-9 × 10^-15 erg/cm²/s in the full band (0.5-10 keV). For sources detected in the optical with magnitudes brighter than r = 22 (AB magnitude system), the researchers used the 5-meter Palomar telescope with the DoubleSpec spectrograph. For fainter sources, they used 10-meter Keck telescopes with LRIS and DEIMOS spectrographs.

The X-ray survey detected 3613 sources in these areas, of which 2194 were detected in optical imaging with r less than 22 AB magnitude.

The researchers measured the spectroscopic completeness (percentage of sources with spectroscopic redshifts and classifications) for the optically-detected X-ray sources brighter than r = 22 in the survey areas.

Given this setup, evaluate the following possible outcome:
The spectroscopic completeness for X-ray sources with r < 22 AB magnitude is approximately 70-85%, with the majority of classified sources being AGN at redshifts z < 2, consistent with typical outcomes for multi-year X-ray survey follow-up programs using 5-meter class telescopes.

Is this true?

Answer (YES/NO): NO